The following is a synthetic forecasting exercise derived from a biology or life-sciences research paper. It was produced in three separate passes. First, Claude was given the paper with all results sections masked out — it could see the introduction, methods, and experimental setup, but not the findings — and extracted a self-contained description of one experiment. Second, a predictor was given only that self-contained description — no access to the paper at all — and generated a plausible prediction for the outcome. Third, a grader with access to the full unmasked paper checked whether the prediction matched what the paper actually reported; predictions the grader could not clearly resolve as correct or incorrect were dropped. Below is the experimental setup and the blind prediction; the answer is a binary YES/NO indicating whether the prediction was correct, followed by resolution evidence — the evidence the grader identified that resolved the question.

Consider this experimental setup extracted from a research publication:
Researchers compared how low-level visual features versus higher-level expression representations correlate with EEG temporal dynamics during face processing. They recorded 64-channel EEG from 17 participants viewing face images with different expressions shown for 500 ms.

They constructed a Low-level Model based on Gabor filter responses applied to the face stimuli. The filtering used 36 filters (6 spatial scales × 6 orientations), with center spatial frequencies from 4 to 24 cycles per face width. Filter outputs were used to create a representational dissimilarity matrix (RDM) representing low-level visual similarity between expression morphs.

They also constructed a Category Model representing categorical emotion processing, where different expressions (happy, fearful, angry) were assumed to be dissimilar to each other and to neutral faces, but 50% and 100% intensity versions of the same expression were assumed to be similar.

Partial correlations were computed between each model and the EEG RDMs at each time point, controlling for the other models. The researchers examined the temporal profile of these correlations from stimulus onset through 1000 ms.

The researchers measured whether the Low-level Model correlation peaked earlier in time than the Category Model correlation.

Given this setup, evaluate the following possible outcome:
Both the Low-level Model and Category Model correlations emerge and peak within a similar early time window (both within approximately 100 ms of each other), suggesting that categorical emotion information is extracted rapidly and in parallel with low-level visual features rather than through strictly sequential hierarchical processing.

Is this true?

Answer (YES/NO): NO